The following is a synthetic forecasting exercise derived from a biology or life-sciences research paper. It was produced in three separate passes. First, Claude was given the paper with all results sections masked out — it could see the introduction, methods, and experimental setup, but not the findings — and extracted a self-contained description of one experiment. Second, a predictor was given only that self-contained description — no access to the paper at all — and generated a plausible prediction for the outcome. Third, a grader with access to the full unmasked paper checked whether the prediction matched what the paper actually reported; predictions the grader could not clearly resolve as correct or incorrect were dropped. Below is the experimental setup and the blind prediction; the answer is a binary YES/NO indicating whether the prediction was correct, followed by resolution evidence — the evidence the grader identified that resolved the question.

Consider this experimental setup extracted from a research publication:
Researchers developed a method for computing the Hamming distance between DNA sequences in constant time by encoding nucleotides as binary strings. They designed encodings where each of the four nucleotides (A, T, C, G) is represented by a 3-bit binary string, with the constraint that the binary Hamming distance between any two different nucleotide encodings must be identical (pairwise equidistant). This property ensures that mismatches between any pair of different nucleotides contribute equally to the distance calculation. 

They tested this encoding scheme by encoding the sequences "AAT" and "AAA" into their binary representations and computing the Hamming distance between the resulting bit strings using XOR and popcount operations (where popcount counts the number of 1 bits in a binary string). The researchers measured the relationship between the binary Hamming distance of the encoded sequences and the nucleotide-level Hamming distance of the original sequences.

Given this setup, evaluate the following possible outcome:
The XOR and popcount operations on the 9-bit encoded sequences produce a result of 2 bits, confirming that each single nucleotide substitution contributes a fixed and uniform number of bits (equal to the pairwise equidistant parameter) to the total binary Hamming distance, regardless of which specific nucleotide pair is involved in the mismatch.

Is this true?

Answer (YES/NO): YES